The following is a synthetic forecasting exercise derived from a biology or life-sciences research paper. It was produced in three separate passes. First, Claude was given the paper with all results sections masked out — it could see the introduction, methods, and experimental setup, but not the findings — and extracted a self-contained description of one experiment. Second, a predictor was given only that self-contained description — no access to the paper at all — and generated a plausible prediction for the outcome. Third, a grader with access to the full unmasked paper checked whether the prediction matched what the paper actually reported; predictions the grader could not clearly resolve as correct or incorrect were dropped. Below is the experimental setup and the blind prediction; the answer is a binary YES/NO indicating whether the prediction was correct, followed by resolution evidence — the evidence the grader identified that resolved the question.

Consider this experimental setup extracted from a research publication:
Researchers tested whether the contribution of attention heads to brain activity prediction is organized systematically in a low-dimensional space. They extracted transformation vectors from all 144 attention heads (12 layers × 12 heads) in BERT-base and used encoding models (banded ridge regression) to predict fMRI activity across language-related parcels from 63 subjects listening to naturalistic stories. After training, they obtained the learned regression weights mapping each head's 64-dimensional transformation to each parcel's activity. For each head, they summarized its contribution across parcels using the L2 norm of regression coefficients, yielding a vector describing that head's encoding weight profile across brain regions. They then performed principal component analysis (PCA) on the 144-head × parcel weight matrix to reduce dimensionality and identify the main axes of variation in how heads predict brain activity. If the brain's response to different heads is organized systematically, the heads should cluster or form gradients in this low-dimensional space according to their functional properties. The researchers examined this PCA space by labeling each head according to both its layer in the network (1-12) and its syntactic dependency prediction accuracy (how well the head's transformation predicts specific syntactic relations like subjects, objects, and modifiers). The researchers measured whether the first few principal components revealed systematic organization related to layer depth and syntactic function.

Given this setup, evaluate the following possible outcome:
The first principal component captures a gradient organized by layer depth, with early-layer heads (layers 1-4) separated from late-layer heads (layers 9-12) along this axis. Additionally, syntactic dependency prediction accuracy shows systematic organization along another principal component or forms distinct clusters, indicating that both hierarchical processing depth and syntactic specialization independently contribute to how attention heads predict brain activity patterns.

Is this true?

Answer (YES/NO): NO